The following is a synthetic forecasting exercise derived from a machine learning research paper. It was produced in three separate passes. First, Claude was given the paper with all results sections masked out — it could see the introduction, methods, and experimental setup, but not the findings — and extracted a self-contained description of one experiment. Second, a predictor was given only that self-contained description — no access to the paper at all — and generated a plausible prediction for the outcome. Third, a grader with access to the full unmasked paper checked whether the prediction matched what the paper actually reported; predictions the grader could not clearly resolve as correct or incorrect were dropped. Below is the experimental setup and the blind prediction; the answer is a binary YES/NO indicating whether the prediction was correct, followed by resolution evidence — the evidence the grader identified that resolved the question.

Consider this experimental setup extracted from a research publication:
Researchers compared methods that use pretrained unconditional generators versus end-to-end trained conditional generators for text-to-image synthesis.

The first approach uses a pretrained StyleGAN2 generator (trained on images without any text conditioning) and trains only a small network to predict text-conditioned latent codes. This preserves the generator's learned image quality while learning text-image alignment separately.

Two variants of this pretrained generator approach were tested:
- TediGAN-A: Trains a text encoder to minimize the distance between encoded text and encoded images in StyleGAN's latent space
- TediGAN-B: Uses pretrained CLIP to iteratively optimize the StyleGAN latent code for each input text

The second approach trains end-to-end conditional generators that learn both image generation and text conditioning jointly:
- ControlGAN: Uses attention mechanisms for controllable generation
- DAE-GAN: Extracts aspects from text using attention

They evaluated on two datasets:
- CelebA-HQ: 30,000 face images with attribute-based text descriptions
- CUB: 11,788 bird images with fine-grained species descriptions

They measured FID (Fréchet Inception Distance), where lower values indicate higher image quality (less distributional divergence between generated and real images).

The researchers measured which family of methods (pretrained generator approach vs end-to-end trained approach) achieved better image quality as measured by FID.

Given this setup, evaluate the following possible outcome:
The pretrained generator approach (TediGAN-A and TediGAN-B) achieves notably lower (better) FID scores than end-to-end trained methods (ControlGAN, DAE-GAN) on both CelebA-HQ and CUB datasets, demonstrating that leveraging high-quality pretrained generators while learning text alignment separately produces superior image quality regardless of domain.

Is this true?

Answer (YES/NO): YES